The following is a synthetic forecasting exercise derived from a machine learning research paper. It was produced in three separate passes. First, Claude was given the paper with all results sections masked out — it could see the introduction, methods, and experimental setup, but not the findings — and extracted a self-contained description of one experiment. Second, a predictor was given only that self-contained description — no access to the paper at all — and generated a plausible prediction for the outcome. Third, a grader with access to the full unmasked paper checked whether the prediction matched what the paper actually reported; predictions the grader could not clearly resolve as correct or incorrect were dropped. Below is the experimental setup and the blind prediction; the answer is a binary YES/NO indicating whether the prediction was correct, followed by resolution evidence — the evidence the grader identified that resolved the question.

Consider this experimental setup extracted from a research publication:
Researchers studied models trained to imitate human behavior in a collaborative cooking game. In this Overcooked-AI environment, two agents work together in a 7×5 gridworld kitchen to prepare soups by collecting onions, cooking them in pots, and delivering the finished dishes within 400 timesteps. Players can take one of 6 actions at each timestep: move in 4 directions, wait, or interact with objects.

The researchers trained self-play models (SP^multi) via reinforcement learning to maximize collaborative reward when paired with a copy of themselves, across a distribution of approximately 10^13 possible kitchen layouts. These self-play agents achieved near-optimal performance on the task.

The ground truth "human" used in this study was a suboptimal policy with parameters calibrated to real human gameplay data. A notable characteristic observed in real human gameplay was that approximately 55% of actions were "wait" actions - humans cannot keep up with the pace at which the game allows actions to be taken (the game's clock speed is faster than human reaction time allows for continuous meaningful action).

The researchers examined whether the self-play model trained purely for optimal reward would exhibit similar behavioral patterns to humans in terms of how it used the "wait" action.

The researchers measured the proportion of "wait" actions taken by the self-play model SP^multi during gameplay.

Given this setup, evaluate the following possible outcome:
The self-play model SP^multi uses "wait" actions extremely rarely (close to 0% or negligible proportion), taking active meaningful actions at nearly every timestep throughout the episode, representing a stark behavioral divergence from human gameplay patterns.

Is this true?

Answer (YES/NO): YES